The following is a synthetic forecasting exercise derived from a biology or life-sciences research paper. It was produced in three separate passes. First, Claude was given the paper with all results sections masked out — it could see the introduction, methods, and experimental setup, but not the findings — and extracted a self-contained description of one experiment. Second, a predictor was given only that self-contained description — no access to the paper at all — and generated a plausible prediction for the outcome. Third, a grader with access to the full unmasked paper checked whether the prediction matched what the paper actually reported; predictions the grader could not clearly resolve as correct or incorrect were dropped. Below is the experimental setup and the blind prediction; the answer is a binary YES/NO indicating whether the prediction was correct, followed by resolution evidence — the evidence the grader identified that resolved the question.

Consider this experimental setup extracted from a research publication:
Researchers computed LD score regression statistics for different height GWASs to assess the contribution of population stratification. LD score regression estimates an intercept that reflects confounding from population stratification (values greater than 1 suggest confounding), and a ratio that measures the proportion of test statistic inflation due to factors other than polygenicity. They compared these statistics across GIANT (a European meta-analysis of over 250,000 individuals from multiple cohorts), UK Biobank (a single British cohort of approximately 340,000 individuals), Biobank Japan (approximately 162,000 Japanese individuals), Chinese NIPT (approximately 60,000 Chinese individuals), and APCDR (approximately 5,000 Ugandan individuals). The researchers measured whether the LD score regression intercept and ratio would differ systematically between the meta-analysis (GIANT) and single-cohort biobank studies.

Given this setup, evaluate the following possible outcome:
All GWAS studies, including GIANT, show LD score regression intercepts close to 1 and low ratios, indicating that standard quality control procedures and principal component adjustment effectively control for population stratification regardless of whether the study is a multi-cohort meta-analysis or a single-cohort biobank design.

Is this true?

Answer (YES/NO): NO